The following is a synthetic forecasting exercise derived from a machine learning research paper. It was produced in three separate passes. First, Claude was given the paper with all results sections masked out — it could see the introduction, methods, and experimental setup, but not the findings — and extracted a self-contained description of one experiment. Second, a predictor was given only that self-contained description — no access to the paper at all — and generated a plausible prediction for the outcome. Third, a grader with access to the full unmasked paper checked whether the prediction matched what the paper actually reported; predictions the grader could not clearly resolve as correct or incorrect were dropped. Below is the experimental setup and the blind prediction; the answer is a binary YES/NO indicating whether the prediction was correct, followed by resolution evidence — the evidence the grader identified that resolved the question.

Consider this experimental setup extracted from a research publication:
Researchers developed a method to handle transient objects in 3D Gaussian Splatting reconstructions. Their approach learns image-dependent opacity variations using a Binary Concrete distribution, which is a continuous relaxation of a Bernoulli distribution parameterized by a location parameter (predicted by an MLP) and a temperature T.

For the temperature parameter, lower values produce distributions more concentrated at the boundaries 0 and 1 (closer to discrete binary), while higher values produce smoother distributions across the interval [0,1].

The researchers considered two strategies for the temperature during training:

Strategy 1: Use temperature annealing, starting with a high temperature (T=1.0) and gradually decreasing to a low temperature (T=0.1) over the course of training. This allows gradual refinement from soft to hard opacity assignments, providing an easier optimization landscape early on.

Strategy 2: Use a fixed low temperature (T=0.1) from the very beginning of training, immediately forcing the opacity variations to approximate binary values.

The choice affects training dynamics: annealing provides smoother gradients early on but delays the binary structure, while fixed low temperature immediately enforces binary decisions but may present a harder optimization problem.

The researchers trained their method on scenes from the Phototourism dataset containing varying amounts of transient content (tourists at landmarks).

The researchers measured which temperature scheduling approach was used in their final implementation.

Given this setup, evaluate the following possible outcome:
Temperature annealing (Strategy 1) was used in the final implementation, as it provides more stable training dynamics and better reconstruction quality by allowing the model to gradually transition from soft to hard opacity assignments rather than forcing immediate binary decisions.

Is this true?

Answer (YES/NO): NO